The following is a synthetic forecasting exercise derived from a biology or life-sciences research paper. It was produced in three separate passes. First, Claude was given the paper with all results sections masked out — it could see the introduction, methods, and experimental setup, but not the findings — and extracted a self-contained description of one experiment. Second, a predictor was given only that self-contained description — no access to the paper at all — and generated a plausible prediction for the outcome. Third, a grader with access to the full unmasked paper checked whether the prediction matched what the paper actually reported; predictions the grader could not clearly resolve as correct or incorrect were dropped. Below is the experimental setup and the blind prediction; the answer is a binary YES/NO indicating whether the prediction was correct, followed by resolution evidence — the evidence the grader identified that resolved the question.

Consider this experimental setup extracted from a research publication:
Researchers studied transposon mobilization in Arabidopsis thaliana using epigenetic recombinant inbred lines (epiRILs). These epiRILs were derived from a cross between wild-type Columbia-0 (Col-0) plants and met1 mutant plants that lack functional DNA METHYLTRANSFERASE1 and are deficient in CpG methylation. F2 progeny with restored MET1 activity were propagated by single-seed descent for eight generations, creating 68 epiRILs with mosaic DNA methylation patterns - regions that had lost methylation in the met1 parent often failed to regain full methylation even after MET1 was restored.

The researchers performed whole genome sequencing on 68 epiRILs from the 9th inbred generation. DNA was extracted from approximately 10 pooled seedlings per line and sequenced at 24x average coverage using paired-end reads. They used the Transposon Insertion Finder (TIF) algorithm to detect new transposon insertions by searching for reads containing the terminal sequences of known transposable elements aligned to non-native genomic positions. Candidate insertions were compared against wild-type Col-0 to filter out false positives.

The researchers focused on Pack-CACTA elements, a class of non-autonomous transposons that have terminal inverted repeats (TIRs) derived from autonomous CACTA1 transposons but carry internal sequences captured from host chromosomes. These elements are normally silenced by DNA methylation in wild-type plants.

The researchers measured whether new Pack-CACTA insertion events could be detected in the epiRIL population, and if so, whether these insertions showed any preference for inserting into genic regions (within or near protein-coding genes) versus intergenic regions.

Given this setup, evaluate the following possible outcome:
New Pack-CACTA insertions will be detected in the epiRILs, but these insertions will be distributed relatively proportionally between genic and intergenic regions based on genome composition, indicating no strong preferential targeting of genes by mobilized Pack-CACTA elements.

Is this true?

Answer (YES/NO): NO